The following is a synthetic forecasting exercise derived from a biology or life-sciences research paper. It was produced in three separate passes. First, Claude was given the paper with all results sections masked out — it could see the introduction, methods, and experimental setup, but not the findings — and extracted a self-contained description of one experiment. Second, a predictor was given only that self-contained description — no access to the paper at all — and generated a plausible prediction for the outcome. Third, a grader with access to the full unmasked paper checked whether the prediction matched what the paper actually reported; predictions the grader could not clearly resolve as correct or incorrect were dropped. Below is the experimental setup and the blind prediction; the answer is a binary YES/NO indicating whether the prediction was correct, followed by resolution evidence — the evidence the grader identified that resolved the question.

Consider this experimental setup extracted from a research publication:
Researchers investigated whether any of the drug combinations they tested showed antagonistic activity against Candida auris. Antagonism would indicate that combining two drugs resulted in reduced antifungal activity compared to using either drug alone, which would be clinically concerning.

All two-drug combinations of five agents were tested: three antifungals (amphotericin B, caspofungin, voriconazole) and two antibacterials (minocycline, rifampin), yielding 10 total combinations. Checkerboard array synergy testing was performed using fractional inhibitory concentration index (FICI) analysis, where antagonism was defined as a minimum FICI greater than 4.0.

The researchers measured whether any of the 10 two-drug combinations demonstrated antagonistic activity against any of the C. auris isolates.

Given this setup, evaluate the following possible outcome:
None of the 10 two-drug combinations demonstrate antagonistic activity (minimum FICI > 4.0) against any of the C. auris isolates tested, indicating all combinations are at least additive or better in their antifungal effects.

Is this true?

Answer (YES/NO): NO